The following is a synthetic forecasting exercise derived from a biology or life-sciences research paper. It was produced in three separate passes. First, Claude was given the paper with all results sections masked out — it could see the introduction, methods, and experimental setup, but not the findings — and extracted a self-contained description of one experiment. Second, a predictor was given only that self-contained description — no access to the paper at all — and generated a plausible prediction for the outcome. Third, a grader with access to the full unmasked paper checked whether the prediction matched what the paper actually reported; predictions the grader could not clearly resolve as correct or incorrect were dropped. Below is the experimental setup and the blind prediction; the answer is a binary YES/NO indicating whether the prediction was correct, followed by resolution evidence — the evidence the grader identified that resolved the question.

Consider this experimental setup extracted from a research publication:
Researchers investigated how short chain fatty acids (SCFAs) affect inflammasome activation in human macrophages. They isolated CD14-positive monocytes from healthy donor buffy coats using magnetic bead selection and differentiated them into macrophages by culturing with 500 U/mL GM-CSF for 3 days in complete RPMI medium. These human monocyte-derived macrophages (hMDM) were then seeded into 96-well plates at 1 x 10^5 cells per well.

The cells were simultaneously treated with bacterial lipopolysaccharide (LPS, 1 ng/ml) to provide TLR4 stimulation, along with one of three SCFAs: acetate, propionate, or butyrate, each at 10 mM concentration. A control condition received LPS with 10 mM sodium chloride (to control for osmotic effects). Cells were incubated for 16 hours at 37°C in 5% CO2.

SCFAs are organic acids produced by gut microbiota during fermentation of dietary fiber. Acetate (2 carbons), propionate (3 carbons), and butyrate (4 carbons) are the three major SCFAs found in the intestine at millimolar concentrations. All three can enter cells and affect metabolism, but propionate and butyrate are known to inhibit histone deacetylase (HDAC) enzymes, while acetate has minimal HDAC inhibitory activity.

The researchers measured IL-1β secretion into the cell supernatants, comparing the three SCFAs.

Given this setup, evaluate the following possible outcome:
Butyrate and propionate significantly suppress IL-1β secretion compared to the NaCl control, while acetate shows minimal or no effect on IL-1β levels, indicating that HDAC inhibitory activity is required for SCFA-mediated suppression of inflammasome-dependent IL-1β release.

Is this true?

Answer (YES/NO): NO